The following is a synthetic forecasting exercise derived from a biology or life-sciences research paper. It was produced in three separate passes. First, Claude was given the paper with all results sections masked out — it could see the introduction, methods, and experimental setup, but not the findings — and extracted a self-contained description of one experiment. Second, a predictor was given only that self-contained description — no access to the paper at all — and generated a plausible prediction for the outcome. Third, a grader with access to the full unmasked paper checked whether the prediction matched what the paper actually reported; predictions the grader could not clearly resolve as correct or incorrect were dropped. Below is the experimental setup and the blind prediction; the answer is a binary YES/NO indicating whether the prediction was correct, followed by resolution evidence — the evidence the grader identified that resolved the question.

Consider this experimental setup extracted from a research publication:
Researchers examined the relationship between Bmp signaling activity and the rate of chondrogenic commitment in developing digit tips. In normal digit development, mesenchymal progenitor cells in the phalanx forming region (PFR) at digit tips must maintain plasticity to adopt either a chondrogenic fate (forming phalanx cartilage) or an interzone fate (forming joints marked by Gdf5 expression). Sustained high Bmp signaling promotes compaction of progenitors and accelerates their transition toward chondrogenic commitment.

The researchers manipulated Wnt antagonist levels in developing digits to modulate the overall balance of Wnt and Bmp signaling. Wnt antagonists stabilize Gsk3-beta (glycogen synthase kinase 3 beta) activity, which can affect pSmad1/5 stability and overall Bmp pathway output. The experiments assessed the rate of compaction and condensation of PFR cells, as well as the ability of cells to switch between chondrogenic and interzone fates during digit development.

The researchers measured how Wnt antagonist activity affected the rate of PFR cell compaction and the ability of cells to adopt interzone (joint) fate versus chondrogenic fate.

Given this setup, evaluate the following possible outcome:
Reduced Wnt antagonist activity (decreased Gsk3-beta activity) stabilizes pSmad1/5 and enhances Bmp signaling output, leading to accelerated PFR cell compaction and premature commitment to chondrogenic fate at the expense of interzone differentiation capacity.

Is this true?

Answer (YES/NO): YES